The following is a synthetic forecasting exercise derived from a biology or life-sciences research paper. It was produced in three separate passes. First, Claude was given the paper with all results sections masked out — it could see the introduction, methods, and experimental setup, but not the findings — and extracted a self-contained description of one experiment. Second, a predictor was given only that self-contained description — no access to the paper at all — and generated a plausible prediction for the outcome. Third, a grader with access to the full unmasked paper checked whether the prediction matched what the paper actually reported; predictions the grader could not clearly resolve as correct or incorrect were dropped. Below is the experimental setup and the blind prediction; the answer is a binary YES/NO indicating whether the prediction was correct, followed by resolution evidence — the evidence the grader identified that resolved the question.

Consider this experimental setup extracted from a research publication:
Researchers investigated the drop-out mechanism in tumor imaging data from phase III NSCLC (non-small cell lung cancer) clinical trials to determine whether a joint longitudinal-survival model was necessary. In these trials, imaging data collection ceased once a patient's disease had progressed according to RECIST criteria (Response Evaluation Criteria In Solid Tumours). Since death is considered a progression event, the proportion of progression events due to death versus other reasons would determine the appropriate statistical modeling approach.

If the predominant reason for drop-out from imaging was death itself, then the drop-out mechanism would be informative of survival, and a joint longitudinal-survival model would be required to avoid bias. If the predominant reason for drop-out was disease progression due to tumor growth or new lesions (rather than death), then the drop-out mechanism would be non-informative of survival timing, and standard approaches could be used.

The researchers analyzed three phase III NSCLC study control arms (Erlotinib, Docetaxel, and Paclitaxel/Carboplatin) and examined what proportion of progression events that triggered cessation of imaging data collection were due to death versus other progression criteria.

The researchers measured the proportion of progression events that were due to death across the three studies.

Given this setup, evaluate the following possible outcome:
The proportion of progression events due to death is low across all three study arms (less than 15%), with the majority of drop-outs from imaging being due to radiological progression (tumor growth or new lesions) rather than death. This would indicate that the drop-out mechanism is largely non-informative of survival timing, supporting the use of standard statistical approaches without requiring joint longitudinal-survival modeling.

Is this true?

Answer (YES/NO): YES